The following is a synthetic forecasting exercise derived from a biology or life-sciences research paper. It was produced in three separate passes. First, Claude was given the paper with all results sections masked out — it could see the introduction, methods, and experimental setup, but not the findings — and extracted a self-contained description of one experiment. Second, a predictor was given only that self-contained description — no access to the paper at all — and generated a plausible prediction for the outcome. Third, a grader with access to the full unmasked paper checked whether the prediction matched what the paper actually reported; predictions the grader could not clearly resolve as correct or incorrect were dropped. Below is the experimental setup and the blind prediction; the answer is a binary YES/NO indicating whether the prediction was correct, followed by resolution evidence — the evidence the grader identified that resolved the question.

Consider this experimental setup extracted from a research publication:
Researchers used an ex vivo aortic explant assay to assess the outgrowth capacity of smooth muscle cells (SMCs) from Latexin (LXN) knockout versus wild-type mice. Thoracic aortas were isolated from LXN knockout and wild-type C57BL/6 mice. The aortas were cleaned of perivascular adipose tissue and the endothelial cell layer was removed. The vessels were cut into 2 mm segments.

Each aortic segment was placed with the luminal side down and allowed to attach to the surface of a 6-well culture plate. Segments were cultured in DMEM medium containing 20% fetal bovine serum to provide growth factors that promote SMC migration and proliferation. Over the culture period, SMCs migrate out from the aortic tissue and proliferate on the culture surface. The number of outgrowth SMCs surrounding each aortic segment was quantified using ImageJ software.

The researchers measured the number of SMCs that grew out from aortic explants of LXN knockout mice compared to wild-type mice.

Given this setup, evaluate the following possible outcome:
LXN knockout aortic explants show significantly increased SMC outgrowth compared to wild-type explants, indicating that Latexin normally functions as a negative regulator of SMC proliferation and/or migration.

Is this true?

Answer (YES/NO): NO